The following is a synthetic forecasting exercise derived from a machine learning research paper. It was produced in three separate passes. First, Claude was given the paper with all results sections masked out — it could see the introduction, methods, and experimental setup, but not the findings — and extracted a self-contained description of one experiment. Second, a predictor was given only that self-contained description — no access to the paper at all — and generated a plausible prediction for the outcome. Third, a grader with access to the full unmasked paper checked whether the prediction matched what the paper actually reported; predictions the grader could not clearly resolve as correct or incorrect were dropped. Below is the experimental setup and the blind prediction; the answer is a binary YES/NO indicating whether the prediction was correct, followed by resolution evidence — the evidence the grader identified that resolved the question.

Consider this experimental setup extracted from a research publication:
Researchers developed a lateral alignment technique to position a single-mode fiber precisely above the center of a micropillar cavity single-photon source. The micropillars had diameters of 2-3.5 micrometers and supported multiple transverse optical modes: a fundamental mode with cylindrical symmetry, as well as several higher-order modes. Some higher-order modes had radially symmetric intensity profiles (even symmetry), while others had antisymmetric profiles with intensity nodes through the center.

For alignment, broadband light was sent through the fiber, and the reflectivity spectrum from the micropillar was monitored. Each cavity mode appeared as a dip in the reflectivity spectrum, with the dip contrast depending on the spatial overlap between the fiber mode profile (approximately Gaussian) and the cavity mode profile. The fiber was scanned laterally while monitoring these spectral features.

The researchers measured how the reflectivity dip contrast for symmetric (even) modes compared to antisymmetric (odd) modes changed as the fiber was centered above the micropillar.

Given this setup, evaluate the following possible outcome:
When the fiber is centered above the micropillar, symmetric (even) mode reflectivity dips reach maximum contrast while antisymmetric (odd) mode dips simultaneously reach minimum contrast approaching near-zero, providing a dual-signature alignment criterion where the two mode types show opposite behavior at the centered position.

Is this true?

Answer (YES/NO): YES